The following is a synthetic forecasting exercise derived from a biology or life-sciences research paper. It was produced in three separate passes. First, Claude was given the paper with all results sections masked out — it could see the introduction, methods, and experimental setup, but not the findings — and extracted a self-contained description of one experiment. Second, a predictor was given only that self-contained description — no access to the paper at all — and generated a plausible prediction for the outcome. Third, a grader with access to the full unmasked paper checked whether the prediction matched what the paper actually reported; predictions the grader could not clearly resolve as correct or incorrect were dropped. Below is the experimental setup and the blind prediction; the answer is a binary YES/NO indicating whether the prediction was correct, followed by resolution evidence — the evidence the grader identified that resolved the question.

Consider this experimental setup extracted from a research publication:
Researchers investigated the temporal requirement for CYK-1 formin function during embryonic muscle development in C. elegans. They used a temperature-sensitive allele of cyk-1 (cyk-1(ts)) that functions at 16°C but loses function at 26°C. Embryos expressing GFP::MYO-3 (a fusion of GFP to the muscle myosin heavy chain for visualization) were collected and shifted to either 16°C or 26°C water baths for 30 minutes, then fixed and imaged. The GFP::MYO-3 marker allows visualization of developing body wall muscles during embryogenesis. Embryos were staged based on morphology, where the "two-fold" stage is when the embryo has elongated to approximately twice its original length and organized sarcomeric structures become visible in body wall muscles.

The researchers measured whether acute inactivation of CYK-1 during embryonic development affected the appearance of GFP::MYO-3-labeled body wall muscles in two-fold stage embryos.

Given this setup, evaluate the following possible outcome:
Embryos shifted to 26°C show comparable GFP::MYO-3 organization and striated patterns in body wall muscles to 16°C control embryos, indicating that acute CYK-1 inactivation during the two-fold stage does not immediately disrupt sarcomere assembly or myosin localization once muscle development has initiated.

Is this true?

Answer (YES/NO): YES